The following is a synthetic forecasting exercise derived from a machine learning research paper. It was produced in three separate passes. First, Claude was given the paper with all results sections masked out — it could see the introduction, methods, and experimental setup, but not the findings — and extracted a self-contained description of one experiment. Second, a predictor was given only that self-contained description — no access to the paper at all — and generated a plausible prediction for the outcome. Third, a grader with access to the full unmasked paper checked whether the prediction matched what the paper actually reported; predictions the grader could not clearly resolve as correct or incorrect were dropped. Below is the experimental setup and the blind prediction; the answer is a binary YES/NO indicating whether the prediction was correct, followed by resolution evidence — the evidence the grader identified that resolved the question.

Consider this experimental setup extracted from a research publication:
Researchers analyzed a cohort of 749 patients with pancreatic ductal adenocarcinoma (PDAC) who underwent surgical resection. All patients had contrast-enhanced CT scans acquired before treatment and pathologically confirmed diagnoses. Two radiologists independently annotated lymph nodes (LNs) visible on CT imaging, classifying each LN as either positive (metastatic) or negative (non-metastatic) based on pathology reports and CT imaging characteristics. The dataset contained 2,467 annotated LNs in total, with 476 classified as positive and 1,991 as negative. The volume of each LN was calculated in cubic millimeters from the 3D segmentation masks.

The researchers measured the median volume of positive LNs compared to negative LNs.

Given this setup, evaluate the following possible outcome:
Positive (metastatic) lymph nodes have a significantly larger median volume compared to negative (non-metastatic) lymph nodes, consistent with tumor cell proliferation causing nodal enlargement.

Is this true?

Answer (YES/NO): YES